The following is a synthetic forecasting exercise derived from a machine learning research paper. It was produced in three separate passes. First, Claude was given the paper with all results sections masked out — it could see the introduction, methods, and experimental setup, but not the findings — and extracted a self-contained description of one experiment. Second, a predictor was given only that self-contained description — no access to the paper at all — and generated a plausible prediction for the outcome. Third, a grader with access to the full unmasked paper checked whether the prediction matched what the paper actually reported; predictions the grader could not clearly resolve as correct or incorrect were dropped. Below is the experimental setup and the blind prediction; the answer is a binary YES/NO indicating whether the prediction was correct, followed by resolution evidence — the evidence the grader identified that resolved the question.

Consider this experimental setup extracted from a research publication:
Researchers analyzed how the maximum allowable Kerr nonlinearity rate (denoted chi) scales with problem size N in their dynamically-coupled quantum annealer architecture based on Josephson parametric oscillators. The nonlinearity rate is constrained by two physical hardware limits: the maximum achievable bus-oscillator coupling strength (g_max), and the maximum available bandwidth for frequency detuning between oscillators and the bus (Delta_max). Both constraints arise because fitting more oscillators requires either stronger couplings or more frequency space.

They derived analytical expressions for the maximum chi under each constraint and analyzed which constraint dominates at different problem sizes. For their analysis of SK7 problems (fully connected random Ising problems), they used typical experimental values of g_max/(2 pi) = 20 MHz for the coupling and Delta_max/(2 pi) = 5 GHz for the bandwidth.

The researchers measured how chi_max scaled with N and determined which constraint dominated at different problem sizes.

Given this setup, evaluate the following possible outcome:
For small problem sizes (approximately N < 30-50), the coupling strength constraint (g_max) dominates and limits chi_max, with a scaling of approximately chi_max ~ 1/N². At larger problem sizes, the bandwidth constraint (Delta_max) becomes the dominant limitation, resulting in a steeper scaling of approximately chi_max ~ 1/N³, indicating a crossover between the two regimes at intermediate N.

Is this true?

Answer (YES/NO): NO